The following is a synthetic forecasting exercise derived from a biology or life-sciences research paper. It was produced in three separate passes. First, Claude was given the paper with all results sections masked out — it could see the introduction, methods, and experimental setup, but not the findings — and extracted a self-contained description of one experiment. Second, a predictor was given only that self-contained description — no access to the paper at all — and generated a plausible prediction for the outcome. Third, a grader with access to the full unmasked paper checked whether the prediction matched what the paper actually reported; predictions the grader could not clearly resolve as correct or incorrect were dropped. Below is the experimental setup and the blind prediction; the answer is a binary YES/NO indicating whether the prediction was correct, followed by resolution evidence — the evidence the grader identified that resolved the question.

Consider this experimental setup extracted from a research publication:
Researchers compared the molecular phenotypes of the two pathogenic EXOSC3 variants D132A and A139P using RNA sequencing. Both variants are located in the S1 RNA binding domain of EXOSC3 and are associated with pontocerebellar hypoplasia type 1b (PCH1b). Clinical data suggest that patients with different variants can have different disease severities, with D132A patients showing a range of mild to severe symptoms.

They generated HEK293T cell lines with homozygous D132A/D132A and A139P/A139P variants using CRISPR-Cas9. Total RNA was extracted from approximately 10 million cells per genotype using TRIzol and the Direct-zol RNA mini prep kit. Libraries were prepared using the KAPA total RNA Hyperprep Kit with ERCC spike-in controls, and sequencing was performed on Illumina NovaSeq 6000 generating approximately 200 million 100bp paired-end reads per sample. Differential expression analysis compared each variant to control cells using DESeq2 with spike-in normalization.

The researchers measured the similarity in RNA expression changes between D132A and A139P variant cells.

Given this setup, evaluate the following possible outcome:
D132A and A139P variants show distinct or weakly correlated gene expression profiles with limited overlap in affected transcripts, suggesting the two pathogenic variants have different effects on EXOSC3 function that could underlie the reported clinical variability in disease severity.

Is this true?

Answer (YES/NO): YES